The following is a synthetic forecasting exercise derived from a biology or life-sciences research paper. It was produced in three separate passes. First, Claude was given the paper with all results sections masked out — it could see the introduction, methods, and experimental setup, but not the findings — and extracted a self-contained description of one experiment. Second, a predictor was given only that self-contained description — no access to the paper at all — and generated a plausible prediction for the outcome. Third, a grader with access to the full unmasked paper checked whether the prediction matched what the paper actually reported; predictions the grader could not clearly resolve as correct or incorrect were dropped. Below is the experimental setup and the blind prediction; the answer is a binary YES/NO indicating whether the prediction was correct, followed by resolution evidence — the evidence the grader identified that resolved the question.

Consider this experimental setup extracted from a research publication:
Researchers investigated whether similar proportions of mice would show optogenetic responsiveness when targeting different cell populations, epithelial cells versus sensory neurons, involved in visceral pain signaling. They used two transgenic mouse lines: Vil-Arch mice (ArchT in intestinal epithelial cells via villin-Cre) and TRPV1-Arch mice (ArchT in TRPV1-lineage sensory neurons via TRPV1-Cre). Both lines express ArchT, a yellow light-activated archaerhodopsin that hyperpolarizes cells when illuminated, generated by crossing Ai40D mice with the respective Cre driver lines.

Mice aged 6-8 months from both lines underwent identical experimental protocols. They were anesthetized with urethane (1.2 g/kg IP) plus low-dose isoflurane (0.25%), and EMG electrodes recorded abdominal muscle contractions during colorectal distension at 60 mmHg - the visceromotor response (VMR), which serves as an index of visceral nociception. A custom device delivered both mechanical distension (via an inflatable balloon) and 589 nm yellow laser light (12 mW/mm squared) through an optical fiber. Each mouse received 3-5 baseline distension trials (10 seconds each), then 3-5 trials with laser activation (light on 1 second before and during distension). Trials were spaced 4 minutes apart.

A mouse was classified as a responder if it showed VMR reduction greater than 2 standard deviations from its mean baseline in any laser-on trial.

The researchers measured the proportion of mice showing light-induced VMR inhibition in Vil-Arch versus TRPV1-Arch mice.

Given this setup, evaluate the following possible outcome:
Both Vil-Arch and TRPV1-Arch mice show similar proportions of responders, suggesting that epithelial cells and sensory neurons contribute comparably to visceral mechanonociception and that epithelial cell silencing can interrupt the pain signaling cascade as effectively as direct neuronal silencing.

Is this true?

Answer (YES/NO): YES